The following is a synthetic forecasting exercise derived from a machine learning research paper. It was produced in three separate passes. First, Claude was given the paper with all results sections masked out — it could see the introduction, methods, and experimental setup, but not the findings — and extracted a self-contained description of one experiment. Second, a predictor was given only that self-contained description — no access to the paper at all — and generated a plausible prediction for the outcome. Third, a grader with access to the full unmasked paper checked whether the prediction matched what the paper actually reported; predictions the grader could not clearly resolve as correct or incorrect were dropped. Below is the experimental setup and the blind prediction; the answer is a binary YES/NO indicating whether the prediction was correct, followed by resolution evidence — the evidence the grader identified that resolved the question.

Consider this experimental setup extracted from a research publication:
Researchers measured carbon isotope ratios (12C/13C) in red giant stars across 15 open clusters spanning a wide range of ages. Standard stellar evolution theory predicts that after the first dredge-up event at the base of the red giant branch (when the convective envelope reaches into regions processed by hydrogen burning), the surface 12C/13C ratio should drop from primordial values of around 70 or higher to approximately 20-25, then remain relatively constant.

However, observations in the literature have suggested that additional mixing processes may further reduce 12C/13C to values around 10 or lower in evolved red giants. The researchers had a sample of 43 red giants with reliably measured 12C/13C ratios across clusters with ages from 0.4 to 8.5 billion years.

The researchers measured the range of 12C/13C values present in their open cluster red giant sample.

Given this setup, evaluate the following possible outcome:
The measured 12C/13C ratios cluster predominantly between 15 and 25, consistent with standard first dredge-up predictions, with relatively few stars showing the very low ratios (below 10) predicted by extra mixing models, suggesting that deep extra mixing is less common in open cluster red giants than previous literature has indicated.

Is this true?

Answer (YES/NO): NO